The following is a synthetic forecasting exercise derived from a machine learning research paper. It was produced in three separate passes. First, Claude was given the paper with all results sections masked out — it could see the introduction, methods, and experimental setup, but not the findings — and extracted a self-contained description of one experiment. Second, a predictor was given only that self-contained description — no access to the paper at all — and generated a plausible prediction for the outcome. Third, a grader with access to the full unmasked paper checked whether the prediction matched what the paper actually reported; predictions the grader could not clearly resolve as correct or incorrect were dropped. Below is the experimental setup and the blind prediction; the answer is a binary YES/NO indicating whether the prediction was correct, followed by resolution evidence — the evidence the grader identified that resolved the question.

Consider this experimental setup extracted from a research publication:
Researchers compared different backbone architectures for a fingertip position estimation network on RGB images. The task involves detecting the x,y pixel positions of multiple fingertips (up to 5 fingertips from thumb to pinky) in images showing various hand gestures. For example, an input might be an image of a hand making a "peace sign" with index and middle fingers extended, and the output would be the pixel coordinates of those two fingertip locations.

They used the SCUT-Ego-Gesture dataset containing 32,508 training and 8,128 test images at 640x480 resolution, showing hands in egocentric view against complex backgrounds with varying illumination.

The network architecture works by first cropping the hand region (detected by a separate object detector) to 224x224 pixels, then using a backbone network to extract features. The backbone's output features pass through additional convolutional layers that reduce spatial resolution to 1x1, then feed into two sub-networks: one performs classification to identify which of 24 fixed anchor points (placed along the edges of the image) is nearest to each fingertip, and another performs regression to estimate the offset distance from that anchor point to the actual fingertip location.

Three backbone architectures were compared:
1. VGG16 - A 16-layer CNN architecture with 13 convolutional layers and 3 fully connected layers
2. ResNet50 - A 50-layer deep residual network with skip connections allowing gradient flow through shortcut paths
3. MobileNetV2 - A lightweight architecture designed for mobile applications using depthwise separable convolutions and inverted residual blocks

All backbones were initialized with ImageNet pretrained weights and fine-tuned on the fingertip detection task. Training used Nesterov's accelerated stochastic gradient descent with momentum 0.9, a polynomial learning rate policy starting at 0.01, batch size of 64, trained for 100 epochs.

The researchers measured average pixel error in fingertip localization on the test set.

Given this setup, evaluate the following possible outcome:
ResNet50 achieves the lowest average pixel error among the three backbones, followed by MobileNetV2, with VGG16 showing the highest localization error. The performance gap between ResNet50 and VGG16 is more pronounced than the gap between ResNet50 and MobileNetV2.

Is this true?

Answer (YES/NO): YES